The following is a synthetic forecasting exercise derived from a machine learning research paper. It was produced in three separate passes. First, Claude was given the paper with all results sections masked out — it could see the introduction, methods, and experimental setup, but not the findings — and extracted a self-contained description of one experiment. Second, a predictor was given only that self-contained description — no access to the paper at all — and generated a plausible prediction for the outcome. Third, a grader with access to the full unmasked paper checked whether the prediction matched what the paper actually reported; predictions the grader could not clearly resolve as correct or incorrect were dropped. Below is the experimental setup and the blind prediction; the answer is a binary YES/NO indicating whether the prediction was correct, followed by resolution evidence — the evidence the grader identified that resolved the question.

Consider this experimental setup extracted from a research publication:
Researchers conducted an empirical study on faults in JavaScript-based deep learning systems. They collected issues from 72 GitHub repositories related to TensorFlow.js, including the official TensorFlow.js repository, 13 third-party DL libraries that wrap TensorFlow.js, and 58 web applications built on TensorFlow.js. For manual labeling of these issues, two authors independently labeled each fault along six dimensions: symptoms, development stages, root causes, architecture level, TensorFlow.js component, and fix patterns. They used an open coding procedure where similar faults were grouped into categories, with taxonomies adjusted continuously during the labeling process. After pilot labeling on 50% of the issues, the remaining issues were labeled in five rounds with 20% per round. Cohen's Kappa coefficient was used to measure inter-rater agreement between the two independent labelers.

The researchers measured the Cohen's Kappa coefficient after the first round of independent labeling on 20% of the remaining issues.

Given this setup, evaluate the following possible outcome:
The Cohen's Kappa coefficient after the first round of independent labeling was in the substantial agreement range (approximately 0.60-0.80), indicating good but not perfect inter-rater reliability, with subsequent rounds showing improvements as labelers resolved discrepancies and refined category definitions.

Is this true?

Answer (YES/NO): NO